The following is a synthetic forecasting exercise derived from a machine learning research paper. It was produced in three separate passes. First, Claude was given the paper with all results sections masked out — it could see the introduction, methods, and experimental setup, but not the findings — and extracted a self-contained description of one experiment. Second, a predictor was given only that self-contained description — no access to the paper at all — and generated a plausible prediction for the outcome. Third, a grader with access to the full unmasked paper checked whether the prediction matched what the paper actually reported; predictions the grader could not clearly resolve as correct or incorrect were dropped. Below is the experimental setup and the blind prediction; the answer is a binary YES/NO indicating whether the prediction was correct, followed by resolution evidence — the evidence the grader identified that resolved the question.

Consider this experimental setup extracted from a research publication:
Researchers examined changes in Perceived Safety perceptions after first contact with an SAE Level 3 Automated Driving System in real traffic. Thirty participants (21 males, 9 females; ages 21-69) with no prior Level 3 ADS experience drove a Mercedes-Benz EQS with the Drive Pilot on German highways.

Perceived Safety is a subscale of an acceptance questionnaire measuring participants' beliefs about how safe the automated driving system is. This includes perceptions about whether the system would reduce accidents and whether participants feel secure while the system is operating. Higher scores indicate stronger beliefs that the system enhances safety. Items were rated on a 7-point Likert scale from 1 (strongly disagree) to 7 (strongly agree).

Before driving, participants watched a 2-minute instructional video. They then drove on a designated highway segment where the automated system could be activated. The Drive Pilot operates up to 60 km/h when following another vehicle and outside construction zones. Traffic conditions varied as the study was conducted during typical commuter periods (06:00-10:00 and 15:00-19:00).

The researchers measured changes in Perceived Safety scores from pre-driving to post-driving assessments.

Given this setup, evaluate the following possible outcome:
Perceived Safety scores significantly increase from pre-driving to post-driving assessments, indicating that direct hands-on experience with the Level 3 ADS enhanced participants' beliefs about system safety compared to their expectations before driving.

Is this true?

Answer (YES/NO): NO